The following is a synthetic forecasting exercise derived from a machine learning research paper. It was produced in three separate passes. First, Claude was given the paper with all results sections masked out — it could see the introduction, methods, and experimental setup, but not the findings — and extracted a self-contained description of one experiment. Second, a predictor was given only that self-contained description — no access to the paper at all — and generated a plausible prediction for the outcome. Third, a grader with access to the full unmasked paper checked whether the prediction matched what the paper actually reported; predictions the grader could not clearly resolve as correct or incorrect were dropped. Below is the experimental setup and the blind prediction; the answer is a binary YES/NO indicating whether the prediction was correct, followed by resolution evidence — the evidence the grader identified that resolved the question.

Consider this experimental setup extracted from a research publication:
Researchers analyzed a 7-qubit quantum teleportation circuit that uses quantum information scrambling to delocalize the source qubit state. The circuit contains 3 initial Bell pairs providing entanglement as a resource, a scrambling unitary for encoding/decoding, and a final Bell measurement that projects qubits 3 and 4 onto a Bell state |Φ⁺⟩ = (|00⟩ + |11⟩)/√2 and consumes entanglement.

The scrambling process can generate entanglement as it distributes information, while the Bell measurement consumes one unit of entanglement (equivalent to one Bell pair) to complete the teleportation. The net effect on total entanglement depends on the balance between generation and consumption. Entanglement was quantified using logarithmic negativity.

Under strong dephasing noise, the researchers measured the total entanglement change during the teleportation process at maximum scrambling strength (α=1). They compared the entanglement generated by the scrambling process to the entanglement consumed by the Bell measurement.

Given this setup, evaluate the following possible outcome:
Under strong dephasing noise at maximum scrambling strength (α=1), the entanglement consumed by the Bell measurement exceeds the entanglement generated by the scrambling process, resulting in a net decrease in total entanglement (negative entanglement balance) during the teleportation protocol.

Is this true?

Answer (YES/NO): YES